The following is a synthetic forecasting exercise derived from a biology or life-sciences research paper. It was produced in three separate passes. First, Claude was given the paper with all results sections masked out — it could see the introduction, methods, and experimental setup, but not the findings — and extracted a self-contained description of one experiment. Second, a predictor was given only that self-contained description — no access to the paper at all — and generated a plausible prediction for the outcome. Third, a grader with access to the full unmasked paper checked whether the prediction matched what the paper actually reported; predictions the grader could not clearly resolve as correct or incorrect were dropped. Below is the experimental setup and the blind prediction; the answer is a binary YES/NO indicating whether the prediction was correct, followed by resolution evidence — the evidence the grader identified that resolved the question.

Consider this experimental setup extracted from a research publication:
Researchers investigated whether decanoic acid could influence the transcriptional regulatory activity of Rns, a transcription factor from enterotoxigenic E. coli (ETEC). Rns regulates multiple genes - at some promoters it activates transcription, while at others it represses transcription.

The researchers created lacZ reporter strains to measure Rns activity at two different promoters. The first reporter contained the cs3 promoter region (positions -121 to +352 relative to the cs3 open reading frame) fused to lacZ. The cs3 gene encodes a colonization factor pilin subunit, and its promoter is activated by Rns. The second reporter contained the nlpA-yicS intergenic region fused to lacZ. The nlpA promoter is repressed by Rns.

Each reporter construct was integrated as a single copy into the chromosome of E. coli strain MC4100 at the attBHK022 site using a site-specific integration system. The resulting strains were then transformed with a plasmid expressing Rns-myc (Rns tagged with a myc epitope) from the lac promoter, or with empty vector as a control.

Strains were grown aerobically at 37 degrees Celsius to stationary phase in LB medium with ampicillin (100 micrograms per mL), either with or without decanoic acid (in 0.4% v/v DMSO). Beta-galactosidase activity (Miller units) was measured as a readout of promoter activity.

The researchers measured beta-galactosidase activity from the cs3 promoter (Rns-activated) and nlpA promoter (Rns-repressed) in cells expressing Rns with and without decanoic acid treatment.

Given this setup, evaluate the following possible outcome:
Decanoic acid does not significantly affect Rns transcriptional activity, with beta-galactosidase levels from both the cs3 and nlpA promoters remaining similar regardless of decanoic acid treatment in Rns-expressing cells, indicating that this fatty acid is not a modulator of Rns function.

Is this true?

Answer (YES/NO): NO